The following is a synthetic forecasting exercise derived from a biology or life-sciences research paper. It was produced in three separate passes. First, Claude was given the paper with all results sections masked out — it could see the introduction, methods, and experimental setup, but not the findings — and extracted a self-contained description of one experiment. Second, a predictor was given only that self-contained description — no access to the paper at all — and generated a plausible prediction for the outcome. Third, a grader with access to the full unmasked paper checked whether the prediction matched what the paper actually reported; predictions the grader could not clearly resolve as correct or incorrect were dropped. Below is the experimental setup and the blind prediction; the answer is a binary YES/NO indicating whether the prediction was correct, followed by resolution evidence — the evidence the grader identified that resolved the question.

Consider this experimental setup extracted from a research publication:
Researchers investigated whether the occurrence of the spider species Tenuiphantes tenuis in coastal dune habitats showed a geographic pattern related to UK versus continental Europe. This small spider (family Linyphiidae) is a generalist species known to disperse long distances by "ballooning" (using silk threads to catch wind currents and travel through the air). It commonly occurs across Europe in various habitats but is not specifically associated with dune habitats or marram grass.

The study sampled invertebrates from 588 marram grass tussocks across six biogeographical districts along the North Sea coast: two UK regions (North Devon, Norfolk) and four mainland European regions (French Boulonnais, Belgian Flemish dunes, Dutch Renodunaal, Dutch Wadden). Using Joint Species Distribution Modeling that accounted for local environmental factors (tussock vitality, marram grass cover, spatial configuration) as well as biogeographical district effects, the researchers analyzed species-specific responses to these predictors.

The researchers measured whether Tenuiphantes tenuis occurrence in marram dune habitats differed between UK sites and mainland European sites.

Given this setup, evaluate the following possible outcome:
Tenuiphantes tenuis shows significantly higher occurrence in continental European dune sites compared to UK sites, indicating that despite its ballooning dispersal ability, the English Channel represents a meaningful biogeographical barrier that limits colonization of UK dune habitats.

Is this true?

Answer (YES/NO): NO